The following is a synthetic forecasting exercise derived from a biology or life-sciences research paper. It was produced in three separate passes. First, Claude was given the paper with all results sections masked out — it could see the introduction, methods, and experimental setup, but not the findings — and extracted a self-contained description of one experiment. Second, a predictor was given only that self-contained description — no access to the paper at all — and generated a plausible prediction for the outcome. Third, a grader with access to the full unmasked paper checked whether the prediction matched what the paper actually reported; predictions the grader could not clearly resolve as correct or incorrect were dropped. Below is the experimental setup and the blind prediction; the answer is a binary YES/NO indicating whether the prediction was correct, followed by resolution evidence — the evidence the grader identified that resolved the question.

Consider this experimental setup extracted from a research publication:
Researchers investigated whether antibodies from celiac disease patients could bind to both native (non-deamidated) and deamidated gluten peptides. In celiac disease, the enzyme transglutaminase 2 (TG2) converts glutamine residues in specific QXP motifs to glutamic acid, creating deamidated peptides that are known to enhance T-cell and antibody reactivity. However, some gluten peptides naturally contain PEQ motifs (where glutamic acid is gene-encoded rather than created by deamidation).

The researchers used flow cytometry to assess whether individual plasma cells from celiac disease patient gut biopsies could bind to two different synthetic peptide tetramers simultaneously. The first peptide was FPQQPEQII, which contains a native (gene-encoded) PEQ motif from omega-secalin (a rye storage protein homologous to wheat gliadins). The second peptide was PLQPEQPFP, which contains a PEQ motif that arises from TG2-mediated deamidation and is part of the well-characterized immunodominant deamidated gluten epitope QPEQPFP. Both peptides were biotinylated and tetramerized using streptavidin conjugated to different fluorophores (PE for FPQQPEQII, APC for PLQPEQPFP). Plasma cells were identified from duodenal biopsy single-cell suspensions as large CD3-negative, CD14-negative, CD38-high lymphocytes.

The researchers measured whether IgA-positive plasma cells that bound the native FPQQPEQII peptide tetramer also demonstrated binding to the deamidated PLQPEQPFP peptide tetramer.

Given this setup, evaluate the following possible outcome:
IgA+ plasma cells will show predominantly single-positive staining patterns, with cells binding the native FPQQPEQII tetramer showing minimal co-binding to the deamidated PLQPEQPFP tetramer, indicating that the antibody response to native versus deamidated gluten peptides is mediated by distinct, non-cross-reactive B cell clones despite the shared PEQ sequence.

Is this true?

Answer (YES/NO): NO